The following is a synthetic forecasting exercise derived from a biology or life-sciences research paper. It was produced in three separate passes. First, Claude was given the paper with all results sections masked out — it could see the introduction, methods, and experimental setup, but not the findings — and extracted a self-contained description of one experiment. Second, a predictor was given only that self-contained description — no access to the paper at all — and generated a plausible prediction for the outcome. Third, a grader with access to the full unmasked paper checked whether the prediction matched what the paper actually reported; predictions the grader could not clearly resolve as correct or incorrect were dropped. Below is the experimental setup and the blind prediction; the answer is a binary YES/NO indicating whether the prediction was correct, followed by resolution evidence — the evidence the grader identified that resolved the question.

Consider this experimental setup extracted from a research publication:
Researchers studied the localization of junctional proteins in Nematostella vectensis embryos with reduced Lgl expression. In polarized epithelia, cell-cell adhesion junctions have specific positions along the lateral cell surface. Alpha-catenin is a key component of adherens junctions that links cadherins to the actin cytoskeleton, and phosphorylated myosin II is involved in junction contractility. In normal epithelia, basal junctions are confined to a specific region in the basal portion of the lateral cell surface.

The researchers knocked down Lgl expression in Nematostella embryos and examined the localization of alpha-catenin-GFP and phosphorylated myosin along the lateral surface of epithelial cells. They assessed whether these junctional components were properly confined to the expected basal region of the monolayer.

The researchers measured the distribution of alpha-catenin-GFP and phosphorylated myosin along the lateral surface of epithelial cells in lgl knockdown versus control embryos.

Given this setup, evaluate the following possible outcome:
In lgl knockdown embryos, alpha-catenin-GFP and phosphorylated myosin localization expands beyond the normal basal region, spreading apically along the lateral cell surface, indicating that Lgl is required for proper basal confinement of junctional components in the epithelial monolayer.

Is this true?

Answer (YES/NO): YES